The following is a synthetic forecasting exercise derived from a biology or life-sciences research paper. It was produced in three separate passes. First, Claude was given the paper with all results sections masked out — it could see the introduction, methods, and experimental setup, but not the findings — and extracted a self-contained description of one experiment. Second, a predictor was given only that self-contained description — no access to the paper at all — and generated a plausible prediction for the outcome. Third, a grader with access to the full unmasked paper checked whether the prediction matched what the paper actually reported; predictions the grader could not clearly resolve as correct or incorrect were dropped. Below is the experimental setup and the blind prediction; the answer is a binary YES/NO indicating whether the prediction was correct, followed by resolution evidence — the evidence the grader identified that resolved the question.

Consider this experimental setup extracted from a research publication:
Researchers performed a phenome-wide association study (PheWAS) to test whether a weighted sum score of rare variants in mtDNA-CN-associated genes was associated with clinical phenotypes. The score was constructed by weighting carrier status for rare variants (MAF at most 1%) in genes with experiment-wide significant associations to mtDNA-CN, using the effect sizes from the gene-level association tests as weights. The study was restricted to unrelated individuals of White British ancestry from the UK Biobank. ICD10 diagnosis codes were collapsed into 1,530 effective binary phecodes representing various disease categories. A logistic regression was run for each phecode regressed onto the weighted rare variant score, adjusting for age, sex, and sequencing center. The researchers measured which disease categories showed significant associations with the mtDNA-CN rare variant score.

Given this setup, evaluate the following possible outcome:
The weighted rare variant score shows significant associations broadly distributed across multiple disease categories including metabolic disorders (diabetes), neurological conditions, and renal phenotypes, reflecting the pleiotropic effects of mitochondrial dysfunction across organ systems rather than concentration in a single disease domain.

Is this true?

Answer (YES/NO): NO